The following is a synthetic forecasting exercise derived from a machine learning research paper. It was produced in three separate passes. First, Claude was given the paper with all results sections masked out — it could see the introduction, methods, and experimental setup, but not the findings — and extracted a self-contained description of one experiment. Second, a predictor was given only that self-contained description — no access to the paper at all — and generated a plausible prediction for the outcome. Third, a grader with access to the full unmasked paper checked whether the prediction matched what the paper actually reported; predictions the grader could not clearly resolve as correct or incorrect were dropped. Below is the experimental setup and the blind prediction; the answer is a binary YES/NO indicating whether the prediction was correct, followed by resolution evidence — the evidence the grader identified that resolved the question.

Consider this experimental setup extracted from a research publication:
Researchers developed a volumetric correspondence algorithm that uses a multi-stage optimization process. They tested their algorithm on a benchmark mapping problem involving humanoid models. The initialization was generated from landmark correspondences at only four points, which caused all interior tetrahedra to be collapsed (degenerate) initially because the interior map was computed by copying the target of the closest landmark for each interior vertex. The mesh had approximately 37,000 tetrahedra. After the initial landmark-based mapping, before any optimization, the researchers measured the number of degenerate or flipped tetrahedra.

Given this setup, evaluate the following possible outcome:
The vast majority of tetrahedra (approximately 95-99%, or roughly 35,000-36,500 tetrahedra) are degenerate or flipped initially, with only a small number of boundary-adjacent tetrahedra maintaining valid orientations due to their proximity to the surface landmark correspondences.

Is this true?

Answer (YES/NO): NO